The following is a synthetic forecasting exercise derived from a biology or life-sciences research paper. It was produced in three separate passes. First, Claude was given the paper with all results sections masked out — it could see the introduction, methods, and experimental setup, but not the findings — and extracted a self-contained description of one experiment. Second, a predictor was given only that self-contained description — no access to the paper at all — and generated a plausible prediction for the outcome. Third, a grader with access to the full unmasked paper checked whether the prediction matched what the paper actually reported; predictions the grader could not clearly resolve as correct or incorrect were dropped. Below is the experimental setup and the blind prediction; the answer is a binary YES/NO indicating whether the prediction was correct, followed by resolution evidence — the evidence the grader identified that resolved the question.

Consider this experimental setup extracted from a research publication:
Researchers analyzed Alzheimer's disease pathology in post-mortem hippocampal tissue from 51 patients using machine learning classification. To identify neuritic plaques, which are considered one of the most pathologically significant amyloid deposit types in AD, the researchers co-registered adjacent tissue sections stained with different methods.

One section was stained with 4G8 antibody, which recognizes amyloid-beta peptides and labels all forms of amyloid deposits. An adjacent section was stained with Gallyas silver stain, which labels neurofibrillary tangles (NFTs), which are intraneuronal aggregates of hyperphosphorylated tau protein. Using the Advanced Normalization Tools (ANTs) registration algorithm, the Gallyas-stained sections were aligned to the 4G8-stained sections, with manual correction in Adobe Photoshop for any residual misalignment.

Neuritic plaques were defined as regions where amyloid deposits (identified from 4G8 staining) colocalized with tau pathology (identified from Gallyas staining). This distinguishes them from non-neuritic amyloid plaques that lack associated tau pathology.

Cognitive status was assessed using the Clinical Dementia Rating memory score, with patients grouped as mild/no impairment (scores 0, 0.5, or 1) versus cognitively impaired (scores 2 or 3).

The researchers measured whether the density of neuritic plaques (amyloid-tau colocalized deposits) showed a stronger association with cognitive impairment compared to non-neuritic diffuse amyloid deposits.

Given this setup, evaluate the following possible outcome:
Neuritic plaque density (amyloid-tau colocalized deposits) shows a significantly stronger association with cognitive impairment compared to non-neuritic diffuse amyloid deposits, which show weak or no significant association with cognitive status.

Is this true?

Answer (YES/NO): NO